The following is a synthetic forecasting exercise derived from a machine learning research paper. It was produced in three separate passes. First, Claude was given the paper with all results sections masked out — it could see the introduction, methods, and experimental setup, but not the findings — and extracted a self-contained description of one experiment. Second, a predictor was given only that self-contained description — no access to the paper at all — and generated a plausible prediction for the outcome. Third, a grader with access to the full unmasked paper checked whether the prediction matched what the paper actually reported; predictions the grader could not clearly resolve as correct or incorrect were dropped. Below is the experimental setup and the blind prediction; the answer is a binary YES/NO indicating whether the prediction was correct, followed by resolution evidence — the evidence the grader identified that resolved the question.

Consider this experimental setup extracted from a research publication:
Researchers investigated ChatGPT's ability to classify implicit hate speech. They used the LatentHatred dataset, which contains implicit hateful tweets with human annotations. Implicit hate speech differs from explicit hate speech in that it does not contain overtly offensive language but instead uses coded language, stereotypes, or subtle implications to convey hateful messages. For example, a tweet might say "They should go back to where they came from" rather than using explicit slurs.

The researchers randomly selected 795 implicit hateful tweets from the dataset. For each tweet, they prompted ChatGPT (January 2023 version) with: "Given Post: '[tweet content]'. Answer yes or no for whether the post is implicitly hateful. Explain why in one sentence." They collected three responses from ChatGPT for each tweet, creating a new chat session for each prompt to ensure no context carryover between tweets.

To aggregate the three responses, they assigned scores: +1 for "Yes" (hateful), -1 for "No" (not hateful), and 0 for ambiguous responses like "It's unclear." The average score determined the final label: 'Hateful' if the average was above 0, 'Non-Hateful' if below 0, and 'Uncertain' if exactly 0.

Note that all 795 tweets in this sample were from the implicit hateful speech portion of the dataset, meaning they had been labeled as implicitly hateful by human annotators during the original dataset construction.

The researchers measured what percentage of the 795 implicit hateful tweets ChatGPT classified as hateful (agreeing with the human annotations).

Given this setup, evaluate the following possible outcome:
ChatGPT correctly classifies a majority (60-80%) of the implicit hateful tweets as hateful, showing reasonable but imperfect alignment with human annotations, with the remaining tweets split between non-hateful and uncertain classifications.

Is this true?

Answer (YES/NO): YES